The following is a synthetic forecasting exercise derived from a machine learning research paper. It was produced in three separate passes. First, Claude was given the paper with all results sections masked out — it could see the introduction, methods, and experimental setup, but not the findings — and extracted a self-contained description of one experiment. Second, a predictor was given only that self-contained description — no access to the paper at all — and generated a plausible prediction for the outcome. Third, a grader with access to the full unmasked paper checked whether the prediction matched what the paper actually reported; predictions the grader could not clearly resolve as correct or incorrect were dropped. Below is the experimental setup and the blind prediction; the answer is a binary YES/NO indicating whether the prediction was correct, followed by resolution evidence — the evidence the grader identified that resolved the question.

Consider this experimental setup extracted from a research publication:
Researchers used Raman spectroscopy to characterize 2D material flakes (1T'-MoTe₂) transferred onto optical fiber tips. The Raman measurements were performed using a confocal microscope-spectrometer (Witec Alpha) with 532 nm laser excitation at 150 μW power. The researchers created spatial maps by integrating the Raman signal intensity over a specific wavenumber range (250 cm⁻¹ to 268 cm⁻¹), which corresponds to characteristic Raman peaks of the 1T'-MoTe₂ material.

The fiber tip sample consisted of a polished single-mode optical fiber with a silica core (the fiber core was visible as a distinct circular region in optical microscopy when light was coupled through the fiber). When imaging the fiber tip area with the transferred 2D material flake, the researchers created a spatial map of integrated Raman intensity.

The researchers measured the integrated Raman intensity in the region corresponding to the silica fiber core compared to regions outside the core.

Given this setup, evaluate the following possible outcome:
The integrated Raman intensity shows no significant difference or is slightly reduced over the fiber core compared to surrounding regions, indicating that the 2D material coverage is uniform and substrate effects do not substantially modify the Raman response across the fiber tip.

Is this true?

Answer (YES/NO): NO